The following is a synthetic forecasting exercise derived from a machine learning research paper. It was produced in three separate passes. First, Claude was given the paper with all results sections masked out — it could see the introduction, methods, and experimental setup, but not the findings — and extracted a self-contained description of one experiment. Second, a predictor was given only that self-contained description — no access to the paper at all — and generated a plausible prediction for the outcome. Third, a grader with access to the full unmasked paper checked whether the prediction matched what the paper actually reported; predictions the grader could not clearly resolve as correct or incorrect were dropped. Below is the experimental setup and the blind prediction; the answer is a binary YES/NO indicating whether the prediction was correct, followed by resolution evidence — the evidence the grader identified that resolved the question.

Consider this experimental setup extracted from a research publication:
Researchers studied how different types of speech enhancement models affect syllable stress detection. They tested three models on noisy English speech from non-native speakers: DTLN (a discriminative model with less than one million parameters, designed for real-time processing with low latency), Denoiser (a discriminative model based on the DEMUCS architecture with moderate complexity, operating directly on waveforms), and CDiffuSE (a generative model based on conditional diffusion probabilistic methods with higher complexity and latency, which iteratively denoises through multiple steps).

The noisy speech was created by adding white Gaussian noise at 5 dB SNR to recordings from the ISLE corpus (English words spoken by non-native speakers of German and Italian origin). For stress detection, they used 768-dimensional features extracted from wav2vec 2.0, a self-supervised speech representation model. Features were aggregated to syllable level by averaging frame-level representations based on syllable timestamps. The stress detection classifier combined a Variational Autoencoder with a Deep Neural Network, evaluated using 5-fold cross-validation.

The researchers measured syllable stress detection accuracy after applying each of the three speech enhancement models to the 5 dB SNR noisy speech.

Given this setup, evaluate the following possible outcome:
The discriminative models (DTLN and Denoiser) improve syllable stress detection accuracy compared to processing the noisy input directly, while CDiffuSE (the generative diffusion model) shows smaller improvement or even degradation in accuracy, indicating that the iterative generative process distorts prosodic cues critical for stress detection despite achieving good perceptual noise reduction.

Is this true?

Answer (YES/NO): NO